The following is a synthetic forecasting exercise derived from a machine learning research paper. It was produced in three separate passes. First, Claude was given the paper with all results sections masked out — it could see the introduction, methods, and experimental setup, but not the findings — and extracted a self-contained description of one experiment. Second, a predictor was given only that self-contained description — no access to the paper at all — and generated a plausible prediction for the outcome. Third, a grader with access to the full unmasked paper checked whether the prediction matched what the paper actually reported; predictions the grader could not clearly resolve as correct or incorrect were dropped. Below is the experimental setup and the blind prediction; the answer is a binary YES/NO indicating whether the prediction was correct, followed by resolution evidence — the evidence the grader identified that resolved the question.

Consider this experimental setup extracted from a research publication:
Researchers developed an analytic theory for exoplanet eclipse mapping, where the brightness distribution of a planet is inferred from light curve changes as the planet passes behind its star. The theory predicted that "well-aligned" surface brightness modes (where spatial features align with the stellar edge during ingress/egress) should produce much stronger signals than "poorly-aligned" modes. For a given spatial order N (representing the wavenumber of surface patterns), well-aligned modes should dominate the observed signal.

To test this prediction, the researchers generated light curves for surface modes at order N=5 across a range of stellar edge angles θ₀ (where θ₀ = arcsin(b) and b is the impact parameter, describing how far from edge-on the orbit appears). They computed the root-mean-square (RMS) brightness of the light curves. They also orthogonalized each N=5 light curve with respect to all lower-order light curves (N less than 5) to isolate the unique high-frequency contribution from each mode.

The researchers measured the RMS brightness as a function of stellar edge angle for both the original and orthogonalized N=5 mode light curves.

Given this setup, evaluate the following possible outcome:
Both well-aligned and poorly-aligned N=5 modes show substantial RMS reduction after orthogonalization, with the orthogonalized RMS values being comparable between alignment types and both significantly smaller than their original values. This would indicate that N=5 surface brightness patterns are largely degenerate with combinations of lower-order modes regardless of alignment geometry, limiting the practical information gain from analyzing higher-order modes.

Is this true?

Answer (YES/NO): NO